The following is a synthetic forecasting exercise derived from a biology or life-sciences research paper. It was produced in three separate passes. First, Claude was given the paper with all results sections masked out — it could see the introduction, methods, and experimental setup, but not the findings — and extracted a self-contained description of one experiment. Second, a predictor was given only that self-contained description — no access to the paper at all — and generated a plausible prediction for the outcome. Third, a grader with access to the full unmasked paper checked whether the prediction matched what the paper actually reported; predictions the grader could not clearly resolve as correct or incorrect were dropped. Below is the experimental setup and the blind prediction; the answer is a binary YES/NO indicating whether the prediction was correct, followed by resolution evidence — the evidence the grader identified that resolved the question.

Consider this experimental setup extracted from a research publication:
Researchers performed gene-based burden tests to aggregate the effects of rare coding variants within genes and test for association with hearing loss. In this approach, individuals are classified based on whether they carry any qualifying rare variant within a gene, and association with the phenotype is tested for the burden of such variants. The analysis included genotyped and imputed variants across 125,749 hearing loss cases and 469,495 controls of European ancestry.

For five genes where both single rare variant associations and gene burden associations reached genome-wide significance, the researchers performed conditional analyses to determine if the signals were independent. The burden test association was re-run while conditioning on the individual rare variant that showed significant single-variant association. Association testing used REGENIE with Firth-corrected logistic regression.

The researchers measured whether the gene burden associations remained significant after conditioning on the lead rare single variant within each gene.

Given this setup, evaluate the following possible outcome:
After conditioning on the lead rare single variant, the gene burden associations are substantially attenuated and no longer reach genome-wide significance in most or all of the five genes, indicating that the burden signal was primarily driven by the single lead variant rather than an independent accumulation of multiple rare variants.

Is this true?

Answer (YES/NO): NO